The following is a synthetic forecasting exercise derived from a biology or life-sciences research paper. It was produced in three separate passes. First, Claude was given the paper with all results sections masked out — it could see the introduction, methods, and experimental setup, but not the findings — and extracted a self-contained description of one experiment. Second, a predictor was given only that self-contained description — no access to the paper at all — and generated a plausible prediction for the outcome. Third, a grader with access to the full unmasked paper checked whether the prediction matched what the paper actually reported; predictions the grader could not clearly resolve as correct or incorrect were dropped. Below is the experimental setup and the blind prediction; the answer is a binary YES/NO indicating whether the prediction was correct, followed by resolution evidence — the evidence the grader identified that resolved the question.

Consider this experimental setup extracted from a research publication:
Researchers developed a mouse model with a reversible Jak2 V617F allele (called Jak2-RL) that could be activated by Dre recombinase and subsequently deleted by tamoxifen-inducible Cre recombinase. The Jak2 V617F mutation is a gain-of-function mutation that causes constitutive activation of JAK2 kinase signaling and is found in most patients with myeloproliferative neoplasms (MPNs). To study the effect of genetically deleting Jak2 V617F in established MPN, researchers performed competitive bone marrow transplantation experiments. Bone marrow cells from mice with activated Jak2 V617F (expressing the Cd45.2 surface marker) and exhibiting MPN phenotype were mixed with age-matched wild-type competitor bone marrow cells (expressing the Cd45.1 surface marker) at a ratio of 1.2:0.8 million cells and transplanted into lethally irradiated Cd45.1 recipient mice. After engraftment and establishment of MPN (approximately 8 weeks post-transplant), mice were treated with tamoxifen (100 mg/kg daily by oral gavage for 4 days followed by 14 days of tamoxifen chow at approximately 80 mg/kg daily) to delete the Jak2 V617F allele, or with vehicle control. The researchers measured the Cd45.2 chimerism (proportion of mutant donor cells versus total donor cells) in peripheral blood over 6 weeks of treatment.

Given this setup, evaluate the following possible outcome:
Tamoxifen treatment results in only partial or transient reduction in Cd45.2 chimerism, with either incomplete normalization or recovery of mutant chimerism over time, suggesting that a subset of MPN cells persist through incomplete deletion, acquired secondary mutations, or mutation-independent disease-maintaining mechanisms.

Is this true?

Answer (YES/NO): NO